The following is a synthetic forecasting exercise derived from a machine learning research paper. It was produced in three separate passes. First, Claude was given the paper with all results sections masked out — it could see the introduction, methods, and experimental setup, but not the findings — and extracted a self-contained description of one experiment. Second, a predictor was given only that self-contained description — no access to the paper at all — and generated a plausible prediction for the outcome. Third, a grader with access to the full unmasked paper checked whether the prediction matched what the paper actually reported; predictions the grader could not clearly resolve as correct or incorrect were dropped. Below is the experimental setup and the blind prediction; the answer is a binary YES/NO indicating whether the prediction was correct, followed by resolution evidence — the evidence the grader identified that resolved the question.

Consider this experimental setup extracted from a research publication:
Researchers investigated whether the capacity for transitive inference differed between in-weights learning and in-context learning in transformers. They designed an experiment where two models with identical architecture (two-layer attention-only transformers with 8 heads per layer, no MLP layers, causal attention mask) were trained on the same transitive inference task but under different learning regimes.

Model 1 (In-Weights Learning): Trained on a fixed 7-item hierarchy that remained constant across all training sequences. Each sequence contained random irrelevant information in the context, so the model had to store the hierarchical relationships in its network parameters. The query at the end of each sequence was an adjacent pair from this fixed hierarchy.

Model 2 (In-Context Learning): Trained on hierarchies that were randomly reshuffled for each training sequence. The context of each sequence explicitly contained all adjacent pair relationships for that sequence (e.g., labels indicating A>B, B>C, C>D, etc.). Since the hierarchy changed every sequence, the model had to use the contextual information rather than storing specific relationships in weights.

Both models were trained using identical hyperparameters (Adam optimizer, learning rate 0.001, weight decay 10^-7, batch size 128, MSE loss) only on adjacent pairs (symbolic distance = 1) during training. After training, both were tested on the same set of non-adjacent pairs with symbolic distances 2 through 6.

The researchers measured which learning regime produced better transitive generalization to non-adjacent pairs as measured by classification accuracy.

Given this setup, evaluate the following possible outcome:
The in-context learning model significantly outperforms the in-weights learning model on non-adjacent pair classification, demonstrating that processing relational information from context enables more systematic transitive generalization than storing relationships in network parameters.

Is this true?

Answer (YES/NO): NO